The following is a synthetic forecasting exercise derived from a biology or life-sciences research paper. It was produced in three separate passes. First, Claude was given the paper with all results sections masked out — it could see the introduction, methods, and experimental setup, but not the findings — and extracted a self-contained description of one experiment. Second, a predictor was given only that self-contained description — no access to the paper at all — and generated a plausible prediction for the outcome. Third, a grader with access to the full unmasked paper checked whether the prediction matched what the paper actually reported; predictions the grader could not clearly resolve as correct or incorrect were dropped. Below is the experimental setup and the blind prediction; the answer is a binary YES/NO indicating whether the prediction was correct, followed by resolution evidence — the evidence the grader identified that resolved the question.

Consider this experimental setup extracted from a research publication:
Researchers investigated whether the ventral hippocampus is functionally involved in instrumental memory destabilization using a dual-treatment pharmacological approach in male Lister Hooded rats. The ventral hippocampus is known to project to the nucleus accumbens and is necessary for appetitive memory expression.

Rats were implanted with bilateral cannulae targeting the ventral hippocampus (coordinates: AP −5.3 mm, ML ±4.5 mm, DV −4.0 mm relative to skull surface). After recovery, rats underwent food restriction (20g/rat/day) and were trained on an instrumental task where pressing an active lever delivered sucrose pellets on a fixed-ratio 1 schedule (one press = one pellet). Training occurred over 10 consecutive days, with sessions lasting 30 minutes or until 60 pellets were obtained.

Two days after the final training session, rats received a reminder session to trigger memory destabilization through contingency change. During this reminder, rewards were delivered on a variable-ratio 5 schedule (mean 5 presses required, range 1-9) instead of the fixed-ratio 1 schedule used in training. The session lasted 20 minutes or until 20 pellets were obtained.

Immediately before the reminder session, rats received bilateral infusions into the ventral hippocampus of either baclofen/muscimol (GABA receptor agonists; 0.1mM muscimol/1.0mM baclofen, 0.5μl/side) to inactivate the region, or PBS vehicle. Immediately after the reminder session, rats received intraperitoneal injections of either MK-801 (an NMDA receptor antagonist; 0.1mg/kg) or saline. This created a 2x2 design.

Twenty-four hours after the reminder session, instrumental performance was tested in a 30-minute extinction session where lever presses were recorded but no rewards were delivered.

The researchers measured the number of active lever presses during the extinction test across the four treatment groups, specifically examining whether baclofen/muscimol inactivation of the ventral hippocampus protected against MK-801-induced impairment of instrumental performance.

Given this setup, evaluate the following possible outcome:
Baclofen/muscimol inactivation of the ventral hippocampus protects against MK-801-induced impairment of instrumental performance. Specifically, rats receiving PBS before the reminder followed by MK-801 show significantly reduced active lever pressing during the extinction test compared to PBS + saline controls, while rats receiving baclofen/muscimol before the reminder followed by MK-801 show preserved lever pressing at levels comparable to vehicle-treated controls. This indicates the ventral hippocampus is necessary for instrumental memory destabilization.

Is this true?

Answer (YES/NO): YES